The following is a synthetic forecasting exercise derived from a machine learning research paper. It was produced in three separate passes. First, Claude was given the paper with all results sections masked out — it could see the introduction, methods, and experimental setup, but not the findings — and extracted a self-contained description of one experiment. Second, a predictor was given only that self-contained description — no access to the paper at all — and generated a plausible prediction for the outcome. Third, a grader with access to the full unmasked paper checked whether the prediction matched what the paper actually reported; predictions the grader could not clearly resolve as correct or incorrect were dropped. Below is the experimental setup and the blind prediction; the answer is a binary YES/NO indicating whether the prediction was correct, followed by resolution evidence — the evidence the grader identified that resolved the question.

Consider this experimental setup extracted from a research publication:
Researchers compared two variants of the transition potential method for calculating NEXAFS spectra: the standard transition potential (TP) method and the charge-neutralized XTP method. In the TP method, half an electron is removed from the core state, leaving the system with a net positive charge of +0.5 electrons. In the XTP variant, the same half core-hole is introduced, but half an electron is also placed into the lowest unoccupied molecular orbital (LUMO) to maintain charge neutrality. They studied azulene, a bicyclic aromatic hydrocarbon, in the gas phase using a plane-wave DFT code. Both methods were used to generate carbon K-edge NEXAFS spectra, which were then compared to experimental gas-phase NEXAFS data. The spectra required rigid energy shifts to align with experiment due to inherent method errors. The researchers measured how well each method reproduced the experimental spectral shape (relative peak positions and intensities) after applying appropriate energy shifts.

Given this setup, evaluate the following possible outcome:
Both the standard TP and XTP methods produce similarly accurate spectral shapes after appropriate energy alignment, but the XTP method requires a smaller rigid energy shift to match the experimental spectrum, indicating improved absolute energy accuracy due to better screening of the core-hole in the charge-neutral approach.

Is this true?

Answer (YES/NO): NO